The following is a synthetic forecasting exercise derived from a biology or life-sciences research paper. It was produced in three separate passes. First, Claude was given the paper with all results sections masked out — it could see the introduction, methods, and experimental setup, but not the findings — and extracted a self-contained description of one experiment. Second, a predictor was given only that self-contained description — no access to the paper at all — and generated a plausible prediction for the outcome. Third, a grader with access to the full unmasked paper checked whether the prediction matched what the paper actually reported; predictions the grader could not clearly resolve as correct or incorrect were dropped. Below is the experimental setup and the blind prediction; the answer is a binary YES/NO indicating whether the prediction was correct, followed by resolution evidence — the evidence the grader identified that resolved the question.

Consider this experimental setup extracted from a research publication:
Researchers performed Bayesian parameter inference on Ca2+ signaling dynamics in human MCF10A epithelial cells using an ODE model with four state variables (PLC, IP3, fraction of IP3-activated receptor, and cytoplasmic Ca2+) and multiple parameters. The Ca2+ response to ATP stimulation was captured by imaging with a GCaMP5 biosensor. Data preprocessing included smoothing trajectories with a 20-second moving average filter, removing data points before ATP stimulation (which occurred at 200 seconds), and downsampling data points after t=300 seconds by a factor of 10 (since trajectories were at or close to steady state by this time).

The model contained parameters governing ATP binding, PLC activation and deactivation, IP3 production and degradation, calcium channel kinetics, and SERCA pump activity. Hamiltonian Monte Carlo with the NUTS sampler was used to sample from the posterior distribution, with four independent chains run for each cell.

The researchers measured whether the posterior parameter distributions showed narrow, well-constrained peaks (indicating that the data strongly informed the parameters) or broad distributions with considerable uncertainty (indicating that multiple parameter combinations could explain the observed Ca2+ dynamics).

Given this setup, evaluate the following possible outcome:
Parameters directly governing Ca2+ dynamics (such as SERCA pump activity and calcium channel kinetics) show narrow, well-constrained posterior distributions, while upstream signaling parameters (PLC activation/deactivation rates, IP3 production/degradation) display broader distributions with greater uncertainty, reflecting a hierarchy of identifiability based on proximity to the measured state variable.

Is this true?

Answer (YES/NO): NO